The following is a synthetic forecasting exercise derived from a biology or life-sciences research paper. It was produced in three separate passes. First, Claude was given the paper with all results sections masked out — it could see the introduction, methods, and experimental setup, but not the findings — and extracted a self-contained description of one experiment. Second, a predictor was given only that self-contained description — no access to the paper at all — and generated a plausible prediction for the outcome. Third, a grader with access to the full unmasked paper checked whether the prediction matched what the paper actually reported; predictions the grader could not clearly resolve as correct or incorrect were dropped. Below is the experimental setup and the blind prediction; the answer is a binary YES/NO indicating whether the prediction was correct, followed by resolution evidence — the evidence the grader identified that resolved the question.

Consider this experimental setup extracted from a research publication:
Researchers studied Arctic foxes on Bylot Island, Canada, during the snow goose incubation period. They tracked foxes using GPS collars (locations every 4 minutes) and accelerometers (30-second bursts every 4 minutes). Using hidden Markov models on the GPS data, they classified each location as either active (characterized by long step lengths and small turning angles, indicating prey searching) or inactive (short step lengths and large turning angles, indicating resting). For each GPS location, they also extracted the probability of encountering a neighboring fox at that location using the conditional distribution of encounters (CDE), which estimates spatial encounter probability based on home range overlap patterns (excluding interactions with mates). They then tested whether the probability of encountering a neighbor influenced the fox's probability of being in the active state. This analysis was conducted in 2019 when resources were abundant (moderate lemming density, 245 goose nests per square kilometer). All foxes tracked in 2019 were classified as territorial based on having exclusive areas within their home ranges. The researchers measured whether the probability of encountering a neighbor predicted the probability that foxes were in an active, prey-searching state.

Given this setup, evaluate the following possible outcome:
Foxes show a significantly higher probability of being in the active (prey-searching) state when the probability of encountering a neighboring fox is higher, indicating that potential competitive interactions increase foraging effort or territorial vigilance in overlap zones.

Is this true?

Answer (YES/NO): YES